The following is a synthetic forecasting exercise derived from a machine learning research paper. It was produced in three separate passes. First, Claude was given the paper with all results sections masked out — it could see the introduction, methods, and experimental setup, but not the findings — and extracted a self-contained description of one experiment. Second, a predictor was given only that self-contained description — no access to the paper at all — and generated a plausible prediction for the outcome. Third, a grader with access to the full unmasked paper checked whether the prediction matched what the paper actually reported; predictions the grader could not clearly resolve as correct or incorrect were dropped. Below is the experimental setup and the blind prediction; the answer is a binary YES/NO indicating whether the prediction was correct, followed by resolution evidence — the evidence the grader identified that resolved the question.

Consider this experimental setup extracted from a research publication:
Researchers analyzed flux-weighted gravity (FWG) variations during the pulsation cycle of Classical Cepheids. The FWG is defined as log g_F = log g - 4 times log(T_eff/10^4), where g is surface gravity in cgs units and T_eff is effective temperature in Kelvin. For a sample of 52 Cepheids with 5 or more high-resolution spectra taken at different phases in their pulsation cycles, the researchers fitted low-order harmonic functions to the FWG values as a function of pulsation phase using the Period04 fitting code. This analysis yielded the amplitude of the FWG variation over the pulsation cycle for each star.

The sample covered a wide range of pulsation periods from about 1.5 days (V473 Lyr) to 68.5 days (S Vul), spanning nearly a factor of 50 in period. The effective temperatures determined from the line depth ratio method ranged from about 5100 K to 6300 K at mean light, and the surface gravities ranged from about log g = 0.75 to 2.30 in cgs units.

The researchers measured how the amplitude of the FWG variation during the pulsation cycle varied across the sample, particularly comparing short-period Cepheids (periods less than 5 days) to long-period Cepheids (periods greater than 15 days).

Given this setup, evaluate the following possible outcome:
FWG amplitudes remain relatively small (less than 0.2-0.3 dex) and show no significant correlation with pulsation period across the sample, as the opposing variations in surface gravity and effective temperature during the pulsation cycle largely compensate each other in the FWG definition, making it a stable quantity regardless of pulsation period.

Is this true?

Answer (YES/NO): NO